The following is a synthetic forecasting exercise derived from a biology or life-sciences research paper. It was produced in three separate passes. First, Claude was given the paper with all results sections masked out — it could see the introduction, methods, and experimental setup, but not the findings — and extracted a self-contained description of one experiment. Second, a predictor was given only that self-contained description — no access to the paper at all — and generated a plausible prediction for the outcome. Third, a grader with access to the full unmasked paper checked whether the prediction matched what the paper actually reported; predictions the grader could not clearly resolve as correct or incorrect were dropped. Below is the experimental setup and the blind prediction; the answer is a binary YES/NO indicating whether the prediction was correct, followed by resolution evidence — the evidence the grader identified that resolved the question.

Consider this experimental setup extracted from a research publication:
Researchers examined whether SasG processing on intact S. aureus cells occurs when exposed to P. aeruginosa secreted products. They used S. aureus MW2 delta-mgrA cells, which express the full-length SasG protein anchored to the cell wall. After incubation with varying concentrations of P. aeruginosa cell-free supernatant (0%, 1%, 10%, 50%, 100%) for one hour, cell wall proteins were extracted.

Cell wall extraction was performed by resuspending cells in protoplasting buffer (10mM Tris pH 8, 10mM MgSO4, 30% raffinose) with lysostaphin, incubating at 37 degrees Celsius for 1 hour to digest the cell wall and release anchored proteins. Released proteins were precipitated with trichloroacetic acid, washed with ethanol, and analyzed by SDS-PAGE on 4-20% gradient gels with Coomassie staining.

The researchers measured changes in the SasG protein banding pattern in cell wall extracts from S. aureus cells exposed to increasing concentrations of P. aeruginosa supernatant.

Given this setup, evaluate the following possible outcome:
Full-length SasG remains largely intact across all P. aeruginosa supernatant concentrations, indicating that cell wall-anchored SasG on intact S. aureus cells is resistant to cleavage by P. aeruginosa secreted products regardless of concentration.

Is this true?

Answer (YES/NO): NO